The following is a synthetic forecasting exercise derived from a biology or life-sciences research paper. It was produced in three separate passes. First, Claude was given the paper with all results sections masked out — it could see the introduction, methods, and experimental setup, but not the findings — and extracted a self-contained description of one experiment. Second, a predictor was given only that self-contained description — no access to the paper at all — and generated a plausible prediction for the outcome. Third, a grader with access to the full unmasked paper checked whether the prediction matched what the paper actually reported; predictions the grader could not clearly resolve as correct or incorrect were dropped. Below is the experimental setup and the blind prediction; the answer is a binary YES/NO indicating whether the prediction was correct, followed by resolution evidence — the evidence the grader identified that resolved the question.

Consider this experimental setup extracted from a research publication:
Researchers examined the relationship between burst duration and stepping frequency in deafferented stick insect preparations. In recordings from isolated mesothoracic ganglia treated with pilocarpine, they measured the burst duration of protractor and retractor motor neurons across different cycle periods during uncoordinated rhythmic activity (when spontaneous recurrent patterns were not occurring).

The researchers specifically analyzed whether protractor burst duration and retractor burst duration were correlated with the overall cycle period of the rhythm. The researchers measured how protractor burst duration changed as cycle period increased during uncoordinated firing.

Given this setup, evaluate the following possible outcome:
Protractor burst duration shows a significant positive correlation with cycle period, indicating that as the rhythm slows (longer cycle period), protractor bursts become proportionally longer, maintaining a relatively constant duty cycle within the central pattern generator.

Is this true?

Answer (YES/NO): NO